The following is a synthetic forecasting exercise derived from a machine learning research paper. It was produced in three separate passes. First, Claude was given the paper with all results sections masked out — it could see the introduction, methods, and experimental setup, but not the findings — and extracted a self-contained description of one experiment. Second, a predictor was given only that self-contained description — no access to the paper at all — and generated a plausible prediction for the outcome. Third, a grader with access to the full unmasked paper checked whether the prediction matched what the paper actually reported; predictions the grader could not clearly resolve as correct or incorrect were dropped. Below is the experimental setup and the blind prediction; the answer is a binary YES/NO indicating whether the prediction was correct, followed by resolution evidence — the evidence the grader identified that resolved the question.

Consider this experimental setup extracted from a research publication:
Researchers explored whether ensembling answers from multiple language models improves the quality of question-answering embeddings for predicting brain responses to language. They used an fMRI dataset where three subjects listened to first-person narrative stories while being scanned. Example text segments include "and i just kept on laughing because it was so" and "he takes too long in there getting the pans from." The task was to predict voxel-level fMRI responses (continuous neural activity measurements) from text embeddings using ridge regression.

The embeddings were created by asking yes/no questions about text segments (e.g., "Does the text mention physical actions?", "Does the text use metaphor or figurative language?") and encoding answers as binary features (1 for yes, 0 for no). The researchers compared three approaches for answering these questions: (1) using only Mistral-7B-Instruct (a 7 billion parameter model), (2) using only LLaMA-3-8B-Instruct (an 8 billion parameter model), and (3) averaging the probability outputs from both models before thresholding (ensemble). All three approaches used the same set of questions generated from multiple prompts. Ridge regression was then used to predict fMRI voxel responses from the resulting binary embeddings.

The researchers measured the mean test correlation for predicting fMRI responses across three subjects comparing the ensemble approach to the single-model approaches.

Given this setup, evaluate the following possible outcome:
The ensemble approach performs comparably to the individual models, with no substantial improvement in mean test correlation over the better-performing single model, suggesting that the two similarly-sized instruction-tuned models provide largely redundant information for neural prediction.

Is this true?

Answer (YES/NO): YES